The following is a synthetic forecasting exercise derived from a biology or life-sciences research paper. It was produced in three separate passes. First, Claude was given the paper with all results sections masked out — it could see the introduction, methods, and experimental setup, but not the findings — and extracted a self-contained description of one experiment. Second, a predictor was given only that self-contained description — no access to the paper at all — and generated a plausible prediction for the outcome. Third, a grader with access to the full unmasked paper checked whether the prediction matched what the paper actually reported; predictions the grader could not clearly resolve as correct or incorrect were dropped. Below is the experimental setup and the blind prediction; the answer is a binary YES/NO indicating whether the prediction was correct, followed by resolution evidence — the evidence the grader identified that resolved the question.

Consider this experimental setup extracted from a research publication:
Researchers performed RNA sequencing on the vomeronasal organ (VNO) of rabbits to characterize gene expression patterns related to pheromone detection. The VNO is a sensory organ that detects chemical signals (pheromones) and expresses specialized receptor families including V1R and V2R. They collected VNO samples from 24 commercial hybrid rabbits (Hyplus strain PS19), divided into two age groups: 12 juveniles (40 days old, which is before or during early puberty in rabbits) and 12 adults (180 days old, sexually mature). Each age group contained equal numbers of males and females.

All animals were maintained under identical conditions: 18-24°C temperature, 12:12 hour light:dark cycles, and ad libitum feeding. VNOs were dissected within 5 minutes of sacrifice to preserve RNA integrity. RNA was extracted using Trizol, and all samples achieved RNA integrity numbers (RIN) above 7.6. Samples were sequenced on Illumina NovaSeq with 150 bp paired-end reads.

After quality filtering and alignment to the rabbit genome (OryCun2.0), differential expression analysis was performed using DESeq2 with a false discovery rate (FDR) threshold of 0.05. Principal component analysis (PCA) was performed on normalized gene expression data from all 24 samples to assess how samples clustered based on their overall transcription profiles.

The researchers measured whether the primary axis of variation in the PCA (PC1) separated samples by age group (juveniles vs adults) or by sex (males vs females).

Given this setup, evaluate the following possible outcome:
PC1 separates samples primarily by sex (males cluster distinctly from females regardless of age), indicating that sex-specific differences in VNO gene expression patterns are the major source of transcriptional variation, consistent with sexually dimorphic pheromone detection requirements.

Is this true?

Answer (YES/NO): NO